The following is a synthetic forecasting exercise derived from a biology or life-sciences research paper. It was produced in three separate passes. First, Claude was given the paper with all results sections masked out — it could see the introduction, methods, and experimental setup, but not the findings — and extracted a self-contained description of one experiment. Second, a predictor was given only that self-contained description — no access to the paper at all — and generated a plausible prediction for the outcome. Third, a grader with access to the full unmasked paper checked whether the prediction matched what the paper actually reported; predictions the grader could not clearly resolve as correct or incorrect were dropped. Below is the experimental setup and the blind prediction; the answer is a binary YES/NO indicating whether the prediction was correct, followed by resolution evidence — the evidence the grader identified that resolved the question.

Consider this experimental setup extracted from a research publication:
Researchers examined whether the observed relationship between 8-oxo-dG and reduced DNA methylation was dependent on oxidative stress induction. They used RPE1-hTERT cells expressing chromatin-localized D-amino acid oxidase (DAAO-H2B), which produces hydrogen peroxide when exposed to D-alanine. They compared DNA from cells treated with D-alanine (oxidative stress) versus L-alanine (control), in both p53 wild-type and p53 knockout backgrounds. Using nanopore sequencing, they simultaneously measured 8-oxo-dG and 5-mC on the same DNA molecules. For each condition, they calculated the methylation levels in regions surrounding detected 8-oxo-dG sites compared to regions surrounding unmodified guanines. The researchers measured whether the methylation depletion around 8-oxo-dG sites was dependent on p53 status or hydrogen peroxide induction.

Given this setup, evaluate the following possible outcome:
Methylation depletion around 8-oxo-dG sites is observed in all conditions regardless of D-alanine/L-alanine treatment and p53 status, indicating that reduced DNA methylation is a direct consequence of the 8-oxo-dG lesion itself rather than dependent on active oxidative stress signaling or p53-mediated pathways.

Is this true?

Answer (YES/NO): YES